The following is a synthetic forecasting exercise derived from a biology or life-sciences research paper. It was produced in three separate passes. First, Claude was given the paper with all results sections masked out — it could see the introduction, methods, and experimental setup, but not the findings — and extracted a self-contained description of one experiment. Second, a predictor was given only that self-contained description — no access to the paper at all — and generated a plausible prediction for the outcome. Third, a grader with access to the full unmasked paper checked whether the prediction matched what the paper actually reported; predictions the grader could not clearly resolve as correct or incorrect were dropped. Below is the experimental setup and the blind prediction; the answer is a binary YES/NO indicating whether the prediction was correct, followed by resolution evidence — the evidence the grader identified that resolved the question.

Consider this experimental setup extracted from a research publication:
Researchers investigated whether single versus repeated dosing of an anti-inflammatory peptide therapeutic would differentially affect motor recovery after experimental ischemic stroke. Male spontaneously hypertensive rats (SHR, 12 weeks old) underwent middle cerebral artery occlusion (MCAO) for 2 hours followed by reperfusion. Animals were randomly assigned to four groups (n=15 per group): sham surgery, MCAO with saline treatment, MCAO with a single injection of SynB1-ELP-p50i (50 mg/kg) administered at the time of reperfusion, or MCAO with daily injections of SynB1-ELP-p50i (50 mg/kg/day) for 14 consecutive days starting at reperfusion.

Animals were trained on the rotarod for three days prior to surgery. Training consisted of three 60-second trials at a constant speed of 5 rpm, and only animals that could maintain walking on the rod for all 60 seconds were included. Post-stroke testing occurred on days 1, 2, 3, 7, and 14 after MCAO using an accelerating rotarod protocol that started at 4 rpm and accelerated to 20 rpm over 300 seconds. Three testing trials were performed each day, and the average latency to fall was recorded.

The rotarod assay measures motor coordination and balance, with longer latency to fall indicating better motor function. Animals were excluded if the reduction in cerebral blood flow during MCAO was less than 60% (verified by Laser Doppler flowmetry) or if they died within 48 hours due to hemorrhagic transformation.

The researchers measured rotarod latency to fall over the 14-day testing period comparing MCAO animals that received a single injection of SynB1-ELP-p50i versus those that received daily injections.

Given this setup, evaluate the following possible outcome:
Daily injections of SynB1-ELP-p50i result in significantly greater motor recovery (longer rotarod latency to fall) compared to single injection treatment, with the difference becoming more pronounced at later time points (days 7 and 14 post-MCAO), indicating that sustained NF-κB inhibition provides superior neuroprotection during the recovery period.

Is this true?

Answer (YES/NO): NO